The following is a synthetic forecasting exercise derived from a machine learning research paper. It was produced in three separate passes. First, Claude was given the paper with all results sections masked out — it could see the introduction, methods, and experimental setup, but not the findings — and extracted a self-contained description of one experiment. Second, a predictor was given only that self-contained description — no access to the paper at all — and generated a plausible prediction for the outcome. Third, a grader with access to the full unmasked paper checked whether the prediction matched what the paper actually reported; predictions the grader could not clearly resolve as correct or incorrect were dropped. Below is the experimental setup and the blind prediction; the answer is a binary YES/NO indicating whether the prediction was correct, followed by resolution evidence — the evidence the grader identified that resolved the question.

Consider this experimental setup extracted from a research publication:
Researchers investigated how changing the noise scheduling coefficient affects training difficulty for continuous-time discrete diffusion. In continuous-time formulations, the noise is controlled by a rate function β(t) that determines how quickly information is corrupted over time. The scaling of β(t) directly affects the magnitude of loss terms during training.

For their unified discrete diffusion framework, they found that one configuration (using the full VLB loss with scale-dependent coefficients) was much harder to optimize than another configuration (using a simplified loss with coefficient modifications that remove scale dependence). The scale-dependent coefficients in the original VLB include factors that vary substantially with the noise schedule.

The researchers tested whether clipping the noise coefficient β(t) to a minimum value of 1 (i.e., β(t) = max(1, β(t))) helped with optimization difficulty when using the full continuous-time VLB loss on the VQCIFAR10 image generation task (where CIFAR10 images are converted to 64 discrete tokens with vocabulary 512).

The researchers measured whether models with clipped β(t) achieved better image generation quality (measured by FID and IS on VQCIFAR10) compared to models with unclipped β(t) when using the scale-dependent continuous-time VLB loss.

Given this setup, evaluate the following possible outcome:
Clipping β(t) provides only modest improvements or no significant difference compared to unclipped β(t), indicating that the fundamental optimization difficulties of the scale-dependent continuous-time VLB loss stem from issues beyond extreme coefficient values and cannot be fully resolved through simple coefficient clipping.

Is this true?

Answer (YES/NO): NO